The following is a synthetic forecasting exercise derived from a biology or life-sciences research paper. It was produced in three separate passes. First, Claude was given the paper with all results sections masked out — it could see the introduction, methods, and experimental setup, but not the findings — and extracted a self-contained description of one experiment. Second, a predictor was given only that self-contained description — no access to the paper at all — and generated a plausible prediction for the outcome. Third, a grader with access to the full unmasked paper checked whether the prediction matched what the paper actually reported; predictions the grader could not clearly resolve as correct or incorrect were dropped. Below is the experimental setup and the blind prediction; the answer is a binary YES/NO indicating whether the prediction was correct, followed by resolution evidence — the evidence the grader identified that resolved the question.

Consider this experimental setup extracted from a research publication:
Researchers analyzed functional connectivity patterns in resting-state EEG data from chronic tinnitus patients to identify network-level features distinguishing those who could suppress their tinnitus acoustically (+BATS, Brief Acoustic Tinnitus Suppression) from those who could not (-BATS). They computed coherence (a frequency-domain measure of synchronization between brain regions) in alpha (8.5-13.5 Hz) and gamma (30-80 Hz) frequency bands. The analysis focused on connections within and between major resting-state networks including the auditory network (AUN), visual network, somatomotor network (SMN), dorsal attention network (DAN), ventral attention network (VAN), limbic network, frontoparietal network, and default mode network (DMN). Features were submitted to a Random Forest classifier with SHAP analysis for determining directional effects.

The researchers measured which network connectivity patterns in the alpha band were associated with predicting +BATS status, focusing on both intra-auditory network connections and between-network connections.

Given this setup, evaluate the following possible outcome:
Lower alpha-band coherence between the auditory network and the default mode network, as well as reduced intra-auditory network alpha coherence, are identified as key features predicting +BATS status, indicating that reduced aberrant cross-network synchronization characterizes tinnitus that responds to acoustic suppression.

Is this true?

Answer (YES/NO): NO